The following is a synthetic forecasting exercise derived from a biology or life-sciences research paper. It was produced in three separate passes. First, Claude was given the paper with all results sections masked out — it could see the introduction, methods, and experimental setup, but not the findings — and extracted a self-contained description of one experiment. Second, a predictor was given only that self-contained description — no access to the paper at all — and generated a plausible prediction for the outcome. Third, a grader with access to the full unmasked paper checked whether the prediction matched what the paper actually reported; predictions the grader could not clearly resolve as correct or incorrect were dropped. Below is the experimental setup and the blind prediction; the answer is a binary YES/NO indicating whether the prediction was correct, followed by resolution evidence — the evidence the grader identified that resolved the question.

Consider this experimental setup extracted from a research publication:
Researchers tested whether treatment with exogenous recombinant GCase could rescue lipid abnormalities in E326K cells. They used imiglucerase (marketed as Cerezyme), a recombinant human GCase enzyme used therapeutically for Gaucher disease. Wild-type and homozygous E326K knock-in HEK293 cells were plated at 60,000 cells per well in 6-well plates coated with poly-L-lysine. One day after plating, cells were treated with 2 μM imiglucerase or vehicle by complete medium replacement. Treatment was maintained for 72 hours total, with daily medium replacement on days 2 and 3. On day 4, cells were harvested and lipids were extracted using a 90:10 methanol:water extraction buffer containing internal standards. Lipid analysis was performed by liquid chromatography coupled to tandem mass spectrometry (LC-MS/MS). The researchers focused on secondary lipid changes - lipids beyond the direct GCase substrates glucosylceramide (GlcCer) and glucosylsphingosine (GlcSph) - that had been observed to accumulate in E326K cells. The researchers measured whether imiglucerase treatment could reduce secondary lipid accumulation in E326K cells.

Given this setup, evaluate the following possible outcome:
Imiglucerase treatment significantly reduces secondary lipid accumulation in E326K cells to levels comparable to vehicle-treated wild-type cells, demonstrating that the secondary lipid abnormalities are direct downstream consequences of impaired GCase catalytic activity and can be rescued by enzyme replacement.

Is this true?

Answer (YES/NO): NO